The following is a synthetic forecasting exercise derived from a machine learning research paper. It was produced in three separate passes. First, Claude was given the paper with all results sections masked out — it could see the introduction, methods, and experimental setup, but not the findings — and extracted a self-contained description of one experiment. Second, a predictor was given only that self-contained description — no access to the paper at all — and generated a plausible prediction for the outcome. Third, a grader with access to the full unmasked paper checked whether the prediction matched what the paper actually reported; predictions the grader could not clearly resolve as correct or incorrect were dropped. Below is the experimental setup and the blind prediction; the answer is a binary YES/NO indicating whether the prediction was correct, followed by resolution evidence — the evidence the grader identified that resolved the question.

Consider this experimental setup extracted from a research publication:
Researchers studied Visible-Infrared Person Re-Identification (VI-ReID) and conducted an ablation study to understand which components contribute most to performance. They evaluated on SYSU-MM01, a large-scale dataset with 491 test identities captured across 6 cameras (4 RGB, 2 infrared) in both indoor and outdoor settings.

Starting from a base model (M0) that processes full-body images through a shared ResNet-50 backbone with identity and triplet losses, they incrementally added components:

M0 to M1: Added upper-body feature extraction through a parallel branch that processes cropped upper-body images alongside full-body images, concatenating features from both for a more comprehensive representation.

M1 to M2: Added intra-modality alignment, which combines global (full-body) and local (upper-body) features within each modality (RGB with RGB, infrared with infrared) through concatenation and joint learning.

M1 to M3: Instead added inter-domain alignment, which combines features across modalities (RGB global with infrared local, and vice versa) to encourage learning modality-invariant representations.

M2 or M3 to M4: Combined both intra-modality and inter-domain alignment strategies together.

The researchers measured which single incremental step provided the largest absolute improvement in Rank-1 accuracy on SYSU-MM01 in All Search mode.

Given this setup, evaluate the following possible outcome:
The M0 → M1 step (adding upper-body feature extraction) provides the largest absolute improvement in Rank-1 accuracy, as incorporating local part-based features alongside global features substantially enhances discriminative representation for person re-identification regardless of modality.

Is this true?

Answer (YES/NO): YES